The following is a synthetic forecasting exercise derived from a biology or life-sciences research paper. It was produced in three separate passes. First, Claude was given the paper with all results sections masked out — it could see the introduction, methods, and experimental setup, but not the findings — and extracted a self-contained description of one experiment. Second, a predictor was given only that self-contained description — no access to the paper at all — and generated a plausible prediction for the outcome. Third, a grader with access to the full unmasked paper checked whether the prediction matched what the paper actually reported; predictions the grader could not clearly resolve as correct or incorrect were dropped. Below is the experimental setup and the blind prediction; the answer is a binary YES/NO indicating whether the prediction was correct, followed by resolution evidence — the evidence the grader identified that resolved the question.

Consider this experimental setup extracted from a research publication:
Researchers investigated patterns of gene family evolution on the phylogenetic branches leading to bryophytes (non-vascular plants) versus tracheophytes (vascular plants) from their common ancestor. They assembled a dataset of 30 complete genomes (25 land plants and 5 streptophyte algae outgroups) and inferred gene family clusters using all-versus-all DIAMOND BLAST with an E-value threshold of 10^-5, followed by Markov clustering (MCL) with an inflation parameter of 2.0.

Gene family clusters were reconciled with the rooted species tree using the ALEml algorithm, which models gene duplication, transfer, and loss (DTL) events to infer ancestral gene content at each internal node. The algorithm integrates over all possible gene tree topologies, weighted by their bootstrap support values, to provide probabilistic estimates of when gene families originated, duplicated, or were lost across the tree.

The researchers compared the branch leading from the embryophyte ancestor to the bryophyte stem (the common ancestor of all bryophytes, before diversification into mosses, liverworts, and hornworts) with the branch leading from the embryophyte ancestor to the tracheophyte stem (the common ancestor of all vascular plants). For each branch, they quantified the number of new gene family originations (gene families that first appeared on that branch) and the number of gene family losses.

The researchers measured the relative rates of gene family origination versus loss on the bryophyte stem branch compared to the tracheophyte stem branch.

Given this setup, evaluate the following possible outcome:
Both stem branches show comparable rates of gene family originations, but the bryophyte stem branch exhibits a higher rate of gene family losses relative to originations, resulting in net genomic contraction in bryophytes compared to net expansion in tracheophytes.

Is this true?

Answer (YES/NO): YES